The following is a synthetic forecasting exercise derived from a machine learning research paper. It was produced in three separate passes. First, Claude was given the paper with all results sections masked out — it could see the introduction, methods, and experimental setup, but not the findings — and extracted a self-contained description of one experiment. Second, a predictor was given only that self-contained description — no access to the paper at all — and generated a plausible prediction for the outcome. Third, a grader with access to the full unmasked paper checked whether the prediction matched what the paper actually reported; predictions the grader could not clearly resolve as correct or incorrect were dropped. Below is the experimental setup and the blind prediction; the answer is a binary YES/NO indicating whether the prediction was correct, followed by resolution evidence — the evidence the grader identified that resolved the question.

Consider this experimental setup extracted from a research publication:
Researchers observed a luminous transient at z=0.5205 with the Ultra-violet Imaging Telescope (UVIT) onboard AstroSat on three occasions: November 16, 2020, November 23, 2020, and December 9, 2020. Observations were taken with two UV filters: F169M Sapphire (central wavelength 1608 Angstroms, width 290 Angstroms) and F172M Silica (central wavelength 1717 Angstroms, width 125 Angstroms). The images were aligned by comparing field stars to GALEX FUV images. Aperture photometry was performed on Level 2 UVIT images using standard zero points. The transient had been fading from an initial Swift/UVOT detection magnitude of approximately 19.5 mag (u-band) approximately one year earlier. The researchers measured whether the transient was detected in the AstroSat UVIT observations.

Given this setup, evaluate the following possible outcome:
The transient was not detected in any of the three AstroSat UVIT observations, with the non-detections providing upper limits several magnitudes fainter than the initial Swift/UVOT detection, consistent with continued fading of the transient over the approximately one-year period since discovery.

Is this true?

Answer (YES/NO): NO